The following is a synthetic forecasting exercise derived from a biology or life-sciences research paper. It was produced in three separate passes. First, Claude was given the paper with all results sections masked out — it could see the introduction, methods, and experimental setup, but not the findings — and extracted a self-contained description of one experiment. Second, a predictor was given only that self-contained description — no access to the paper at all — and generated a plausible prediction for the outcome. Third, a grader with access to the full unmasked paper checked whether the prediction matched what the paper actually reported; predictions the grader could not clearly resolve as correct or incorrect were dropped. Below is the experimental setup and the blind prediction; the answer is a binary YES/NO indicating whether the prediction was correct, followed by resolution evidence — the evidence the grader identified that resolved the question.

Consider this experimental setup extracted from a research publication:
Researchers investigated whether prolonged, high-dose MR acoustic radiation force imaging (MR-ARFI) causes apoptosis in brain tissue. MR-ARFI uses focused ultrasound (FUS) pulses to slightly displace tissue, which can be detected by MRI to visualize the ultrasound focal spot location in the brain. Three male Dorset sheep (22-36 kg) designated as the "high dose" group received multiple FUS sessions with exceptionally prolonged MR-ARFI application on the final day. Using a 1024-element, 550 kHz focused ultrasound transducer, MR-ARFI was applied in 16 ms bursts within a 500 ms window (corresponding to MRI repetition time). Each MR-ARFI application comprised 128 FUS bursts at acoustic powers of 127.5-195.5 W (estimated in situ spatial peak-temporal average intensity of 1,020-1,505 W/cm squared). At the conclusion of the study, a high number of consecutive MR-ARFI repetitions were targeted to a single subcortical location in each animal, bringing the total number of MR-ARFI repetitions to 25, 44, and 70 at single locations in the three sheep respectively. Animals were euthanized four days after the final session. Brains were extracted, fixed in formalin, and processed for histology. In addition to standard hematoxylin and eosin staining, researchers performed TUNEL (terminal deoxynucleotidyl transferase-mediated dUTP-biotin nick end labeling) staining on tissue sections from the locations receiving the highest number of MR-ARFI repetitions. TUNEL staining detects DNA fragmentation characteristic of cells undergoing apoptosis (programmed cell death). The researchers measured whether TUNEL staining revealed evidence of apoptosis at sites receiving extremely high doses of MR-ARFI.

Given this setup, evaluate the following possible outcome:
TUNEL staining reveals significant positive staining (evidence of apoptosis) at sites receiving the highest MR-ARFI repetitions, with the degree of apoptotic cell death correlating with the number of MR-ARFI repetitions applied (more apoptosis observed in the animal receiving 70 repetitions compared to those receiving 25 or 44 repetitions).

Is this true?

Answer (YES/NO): NO